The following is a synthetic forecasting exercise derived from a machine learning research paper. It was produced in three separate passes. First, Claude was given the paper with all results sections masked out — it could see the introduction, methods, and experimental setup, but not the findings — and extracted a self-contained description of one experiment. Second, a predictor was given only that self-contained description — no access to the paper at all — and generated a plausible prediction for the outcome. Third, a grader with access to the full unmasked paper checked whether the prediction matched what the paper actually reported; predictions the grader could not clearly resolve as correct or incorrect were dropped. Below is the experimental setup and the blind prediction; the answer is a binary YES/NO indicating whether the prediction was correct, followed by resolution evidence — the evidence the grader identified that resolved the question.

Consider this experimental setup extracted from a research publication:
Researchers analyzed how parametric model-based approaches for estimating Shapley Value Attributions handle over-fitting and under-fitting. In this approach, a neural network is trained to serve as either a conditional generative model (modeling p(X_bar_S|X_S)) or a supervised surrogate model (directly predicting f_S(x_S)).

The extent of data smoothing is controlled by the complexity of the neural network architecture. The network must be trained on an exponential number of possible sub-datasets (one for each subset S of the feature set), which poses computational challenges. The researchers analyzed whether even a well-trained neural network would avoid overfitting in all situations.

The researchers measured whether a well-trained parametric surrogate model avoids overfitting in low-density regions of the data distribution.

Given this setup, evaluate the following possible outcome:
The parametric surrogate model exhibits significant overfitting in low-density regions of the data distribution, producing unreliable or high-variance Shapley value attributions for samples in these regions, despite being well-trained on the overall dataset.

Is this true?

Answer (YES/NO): YES